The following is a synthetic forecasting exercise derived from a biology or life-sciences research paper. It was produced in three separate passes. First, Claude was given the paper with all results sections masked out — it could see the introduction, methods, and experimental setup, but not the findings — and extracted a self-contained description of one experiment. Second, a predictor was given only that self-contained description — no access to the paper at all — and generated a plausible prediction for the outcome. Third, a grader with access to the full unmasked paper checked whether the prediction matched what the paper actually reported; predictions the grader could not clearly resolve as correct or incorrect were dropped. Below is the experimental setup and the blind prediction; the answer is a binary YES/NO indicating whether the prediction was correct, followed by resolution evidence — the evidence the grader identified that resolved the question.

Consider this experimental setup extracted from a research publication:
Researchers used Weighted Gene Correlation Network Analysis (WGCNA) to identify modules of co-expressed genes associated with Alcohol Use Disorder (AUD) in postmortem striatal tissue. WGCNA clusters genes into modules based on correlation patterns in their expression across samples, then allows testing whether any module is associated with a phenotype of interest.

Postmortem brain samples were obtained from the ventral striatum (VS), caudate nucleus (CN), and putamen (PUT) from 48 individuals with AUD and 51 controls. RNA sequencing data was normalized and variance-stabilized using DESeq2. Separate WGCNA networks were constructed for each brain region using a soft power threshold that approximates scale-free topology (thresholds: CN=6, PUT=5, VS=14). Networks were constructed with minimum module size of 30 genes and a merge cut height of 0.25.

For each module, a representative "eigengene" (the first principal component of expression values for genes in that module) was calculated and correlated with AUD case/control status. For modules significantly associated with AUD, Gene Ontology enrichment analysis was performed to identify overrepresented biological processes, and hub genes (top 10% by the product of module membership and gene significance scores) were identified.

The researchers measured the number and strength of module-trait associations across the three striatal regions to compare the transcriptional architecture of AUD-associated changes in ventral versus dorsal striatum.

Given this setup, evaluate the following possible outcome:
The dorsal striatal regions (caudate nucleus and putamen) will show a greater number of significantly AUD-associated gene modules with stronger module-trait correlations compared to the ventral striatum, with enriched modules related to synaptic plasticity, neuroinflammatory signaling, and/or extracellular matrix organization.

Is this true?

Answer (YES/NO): NO